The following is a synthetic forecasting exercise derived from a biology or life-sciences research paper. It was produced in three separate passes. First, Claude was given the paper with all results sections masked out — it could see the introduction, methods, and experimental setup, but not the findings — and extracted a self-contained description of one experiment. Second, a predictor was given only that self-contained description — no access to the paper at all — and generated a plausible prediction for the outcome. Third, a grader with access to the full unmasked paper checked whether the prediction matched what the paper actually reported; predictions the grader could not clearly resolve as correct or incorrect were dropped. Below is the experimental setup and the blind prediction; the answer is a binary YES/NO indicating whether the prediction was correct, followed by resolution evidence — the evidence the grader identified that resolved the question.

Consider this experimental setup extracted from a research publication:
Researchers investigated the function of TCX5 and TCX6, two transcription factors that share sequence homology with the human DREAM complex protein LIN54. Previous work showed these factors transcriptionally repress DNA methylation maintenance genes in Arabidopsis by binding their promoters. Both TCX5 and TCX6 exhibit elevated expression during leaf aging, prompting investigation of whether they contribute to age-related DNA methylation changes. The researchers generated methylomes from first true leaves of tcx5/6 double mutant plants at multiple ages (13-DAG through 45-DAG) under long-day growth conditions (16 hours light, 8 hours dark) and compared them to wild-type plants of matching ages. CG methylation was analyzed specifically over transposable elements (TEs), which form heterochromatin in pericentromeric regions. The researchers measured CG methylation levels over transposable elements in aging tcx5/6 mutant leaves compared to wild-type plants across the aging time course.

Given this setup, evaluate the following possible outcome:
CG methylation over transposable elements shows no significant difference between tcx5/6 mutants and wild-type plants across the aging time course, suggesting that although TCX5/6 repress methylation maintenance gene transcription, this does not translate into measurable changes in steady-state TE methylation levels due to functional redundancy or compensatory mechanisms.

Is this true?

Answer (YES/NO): NO